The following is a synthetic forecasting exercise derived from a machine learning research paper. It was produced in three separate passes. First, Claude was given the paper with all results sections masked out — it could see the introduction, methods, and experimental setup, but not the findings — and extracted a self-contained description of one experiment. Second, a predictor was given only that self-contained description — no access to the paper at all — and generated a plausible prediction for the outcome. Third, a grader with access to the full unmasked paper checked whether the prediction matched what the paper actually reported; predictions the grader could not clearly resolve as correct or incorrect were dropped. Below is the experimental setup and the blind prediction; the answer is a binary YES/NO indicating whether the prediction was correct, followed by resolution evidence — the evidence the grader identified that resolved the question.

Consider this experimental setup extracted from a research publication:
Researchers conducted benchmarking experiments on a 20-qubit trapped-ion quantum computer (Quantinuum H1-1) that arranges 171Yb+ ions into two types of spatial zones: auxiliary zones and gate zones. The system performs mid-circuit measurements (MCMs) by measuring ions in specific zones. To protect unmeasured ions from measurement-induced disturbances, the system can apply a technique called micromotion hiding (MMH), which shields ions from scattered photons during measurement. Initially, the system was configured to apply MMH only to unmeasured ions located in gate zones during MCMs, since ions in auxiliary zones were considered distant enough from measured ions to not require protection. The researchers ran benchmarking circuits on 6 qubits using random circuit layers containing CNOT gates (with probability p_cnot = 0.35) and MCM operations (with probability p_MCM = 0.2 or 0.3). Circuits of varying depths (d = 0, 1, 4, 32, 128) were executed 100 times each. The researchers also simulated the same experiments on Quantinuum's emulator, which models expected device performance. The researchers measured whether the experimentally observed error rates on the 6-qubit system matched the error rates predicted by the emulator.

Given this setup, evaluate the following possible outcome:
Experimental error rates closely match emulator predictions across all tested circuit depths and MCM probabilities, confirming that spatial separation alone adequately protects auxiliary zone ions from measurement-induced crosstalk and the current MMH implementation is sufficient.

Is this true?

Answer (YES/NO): NO